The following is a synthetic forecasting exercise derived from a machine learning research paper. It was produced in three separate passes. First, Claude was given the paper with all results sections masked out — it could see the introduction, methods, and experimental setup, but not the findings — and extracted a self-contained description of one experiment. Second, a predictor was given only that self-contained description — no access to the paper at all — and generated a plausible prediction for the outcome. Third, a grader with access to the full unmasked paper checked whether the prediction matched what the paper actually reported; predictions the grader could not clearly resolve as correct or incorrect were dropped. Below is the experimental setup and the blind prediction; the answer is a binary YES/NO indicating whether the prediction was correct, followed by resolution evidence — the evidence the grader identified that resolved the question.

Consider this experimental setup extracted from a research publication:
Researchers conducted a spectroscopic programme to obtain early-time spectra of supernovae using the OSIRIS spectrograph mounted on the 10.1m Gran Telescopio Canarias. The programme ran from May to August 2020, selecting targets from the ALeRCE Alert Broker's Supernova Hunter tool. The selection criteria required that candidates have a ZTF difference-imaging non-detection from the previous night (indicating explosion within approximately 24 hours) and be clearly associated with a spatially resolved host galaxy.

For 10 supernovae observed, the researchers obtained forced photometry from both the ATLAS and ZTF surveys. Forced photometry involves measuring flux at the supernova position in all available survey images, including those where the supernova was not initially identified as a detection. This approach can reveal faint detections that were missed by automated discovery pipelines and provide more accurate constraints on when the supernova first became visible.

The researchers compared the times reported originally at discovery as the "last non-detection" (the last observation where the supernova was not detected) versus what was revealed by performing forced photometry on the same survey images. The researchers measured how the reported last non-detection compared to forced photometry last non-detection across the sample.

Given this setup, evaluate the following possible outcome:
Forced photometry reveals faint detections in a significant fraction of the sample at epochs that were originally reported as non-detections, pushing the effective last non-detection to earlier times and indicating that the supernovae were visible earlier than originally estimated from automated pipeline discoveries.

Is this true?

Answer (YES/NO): YES